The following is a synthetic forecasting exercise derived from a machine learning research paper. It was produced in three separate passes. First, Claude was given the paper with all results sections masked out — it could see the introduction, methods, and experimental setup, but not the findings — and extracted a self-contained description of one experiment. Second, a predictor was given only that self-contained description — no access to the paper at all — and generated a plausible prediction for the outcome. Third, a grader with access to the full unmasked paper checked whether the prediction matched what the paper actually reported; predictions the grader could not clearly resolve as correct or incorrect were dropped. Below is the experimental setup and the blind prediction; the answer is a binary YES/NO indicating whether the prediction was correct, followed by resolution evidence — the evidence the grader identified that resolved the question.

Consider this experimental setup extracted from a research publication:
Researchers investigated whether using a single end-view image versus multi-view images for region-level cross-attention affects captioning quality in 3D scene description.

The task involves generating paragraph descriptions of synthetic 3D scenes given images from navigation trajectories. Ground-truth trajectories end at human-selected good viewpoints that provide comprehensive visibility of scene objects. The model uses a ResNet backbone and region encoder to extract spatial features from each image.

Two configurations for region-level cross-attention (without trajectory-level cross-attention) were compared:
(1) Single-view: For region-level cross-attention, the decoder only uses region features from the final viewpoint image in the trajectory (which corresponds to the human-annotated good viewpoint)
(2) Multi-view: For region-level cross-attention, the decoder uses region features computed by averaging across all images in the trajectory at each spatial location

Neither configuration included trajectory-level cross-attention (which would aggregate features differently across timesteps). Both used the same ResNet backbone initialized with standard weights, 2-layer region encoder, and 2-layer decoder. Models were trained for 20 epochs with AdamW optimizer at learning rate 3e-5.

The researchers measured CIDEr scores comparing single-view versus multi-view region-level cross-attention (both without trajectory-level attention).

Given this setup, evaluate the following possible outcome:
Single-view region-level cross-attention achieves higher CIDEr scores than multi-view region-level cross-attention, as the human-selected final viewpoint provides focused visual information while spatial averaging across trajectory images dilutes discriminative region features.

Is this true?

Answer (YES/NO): YES